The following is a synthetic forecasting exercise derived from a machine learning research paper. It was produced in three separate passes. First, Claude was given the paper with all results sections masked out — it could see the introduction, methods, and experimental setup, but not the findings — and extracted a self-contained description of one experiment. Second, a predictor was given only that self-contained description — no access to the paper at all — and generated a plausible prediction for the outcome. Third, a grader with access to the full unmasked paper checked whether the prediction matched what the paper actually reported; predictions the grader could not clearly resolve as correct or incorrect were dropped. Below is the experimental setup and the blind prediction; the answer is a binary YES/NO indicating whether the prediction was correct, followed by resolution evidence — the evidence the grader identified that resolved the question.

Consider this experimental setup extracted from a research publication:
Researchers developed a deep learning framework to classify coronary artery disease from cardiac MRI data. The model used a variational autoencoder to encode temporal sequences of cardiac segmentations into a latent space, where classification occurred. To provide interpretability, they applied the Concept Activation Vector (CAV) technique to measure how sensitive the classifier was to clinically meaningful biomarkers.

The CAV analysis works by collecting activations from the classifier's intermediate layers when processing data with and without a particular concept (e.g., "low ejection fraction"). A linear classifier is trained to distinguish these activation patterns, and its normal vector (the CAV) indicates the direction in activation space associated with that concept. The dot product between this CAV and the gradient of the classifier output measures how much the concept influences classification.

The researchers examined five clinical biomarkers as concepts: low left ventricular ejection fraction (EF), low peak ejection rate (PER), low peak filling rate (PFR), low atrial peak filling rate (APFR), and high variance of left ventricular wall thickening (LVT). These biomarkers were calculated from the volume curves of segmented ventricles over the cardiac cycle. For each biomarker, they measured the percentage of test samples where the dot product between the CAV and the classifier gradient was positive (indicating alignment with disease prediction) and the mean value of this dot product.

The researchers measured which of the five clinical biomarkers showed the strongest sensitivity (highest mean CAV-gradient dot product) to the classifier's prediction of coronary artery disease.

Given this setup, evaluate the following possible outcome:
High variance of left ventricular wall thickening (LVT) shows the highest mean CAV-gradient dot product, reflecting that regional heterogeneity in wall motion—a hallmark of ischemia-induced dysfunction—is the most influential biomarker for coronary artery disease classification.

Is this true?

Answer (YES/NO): NO